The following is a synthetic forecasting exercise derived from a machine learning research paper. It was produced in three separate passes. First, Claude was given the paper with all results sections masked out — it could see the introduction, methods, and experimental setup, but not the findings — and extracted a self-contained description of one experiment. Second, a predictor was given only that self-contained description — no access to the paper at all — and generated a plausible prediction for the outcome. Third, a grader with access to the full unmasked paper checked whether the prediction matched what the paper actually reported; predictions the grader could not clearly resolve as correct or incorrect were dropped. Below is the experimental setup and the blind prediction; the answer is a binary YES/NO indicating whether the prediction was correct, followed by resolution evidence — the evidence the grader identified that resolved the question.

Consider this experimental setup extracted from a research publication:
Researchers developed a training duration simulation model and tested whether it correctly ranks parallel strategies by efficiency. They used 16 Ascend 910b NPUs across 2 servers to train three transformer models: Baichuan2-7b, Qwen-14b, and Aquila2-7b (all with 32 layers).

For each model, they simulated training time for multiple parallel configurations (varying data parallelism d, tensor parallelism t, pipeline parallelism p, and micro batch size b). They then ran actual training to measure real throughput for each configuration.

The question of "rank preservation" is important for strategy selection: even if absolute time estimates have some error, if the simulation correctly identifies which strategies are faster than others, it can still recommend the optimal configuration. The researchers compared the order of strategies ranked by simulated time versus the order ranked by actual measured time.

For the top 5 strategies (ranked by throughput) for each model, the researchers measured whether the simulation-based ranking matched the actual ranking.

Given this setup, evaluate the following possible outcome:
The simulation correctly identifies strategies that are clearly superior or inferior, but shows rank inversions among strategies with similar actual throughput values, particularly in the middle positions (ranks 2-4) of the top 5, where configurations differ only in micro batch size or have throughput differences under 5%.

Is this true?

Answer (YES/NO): NO